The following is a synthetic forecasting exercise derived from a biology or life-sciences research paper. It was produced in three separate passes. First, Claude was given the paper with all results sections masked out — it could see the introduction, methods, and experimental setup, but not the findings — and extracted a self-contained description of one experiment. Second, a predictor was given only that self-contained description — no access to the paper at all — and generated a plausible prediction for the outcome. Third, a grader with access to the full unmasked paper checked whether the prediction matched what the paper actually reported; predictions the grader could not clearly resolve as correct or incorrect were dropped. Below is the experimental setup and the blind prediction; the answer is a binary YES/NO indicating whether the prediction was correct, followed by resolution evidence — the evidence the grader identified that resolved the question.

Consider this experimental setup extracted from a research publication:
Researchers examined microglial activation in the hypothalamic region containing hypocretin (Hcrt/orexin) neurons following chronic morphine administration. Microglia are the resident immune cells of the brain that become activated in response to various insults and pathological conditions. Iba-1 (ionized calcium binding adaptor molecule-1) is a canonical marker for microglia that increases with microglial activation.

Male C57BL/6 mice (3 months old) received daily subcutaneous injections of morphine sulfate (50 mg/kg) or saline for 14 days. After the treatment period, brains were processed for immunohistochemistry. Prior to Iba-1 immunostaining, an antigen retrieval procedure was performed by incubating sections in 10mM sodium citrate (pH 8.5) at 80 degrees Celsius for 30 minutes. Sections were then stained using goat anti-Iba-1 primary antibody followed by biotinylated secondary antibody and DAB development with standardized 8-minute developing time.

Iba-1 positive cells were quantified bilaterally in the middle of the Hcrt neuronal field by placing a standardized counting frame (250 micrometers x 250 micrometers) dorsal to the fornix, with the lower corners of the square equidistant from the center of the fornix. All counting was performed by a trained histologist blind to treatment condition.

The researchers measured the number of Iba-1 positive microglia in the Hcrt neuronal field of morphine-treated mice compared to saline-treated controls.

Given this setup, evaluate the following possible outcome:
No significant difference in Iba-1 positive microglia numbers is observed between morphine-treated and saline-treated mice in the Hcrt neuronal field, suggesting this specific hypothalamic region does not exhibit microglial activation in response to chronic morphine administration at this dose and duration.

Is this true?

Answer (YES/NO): NO